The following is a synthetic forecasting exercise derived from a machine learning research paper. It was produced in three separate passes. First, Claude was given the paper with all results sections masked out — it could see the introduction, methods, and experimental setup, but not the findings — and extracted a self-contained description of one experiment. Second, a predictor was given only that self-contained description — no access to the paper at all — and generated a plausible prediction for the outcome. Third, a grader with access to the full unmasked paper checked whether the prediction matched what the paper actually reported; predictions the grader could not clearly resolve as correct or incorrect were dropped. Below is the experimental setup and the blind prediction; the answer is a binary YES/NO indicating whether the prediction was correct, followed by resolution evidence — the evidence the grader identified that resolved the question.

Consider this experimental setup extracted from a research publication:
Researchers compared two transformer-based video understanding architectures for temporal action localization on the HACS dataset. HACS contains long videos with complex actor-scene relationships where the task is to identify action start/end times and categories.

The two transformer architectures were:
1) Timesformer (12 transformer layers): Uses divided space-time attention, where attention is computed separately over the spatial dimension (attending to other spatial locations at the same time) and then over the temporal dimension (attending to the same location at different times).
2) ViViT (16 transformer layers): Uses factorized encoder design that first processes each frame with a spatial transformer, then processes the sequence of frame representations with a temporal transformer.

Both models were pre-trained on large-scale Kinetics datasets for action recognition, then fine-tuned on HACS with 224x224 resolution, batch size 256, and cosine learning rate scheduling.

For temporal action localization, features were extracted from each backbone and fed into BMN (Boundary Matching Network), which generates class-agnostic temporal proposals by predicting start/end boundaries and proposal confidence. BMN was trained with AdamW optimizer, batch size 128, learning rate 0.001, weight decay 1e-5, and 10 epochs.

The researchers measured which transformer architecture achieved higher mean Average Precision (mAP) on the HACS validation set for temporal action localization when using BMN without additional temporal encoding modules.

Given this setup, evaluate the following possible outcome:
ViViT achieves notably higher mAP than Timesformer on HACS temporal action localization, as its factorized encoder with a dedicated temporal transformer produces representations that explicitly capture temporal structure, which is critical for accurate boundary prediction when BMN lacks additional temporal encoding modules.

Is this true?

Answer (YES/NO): YES